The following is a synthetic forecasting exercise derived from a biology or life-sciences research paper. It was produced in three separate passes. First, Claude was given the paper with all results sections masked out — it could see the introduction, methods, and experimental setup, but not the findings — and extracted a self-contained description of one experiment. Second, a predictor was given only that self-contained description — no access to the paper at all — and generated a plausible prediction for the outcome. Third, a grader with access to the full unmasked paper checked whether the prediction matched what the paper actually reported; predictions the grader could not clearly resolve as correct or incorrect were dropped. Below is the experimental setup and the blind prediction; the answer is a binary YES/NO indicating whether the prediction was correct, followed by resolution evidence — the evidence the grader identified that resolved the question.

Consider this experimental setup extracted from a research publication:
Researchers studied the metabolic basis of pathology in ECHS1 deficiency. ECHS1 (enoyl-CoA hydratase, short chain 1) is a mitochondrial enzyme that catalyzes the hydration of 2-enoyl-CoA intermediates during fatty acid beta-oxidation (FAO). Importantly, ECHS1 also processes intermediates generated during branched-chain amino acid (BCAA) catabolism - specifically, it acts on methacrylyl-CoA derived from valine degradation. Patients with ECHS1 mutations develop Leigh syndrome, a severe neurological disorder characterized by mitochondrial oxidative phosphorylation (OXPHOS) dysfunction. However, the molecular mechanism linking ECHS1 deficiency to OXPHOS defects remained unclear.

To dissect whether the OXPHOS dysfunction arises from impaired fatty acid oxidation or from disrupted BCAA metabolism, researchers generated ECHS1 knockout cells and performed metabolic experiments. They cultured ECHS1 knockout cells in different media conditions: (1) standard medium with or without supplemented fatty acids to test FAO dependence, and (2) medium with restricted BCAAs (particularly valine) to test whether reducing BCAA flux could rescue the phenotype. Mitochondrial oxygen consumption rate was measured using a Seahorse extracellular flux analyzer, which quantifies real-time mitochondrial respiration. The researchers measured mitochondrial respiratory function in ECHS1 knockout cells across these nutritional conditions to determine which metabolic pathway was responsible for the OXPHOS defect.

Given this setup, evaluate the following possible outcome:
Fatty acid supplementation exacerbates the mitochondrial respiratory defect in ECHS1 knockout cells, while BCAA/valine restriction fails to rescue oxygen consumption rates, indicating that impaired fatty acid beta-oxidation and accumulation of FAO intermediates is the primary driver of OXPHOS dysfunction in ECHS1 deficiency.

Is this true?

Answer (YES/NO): NO